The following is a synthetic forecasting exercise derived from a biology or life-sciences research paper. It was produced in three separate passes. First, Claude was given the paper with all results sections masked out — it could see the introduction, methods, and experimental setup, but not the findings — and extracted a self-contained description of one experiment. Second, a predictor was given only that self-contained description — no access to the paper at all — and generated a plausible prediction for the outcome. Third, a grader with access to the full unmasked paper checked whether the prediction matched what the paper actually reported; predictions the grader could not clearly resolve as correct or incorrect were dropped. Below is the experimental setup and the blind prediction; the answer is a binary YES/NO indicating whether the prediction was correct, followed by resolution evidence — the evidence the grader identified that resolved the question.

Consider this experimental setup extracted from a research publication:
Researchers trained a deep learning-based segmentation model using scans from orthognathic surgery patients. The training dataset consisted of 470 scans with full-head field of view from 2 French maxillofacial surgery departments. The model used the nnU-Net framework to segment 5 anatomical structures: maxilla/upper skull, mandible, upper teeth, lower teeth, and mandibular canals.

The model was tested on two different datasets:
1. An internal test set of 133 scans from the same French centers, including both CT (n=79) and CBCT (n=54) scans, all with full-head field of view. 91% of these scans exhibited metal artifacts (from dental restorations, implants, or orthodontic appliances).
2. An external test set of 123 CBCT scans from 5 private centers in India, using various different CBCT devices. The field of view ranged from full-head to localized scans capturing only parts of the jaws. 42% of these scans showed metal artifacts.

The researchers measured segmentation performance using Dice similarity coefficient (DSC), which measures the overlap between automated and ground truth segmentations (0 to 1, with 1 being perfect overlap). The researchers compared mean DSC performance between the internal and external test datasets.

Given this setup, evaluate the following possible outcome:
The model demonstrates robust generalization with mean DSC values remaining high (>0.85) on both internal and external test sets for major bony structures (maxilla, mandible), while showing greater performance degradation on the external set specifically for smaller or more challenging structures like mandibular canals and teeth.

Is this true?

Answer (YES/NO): NO